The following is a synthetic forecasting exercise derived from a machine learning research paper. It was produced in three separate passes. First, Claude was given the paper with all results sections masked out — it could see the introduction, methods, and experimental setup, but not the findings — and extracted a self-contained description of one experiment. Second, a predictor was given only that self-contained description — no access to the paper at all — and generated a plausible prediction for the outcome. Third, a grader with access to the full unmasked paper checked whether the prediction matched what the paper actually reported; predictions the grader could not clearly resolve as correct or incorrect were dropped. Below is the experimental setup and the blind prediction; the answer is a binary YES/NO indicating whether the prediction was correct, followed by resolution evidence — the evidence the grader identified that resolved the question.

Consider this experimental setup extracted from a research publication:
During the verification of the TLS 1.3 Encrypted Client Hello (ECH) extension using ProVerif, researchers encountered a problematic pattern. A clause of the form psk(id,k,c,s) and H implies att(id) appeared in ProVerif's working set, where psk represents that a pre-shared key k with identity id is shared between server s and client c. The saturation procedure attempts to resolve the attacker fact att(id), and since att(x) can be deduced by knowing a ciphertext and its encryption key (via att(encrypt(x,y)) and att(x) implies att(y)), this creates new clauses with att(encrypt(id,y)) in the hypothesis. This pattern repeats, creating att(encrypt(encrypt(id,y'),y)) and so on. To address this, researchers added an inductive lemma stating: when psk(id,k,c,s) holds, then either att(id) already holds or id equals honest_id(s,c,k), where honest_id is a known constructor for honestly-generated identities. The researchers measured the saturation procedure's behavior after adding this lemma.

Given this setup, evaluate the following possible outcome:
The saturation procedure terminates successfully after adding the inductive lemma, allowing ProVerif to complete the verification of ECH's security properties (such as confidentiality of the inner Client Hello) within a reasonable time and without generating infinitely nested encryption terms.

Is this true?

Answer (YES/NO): YES